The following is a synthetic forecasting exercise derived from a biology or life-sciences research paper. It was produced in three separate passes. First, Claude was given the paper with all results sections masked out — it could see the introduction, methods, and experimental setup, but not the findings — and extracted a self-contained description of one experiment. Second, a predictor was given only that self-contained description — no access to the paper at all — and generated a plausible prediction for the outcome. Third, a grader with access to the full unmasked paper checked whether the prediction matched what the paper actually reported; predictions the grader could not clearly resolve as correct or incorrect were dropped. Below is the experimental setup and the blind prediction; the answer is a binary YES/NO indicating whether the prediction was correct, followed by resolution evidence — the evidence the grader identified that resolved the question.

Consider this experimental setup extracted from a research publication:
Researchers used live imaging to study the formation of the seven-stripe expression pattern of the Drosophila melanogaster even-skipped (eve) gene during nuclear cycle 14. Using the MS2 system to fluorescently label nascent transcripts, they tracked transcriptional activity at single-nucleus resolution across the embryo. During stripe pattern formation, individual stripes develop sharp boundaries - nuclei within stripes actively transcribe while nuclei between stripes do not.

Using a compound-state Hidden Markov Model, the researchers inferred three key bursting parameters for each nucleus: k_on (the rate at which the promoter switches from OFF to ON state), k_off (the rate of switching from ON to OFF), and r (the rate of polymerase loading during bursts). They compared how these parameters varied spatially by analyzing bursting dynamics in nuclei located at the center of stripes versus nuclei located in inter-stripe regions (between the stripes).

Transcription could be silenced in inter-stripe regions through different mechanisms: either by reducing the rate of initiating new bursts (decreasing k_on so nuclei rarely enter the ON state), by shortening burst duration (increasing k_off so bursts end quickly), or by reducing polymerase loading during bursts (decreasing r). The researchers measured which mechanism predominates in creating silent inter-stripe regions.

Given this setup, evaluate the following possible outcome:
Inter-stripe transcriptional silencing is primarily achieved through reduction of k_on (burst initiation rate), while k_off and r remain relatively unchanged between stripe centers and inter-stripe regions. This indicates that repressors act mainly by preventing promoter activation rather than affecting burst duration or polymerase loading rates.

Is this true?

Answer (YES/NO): NO